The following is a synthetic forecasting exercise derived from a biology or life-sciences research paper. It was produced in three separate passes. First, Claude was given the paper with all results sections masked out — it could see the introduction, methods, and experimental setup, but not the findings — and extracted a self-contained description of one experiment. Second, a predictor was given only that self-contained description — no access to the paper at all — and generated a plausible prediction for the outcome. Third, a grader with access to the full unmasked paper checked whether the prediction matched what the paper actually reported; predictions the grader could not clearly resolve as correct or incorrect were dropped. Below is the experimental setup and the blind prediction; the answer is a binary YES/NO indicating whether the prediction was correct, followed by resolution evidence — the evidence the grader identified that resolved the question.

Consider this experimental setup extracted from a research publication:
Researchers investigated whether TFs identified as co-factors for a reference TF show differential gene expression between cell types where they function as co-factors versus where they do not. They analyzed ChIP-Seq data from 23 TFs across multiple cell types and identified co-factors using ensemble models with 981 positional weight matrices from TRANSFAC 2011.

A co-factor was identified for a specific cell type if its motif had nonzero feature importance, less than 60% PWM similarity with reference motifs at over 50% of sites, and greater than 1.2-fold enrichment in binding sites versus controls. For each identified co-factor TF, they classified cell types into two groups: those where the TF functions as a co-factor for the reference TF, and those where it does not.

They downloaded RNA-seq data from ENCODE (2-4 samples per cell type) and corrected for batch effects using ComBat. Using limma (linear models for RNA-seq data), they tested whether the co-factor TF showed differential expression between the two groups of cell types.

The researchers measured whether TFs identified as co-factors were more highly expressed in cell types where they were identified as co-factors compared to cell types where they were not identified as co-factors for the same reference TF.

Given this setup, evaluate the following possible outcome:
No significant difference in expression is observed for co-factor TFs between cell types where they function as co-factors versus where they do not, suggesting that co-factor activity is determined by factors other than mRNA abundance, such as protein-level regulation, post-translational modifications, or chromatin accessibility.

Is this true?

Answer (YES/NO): NO